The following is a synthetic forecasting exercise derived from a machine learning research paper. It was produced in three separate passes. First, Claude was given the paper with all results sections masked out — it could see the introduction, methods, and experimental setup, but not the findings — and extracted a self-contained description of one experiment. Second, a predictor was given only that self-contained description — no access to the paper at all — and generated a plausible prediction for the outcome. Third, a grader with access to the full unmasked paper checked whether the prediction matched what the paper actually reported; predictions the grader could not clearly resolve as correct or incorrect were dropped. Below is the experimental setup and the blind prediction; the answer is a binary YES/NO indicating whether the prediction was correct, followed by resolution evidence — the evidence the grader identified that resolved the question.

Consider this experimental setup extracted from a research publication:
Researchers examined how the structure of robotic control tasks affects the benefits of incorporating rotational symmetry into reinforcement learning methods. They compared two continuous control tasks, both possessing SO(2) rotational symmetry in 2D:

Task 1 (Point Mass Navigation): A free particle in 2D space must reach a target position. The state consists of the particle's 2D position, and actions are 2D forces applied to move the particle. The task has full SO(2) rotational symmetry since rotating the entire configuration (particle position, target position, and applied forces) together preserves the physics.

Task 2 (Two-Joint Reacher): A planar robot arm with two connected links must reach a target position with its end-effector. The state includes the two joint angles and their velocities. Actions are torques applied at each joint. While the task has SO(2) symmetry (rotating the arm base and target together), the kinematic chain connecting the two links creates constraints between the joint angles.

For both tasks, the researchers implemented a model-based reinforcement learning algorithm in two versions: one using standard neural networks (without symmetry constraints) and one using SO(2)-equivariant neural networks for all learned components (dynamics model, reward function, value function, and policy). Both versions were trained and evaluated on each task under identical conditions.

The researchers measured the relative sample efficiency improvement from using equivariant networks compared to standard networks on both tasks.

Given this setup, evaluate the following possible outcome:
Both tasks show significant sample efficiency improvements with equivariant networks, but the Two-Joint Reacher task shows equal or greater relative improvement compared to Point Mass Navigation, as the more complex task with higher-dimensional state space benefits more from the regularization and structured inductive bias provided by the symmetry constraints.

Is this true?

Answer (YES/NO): NO